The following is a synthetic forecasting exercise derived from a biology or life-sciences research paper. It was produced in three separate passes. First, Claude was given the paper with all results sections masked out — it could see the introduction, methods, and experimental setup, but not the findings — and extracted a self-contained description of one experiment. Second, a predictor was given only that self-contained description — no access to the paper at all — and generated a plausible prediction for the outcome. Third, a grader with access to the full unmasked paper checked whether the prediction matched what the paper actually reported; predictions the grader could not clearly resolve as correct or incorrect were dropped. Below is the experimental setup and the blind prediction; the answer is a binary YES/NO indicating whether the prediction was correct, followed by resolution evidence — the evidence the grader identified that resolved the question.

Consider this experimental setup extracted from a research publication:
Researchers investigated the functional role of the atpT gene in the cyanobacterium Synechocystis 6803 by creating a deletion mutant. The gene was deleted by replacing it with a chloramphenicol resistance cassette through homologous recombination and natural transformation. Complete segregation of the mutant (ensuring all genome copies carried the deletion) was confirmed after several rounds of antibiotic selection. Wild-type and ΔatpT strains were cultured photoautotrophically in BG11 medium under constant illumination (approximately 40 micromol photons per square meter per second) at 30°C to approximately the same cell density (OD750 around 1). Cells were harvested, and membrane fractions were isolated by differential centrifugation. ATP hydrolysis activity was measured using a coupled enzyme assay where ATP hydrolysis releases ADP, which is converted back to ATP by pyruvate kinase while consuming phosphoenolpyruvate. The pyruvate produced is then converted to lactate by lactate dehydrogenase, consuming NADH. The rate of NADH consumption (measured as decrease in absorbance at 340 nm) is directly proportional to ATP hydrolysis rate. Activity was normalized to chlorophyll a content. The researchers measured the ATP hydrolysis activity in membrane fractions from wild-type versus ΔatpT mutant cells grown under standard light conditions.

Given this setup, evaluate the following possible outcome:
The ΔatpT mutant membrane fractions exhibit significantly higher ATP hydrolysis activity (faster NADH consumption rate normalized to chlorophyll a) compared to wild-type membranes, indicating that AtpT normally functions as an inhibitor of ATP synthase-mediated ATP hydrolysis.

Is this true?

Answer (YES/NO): NO